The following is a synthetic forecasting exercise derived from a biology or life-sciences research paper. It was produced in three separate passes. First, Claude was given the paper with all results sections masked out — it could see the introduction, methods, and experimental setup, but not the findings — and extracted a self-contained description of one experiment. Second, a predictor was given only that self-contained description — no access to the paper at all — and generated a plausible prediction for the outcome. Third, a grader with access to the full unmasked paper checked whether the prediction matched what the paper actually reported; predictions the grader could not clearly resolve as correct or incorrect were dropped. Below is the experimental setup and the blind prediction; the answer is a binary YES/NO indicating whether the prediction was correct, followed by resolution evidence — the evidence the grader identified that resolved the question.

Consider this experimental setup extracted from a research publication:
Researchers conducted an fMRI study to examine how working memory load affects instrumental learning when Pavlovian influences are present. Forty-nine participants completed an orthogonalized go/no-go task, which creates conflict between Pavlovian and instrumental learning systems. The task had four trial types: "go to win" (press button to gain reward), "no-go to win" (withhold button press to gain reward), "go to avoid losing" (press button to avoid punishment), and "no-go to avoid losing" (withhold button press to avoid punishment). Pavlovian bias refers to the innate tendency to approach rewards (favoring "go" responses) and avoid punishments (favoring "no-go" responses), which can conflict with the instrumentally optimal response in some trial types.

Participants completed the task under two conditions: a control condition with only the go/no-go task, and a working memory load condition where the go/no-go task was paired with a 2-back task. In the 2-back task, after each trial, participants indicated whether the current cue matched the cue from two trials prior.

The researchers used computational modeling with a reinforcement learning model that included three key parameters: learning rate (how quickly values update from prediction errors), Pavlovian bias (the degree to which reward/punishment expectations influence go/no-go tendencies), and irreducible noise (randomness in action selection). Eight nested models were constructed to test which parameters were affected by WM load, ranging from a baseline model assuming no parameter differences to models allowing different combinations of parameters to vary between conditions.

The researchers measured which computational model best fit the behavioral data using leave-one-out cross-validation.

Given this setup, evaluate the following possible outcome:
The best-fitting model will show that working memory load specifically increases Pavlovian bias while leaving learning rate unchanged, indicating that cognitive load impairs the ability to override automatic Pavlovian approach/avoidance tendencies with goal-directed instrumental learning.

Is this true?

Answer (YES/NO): NO